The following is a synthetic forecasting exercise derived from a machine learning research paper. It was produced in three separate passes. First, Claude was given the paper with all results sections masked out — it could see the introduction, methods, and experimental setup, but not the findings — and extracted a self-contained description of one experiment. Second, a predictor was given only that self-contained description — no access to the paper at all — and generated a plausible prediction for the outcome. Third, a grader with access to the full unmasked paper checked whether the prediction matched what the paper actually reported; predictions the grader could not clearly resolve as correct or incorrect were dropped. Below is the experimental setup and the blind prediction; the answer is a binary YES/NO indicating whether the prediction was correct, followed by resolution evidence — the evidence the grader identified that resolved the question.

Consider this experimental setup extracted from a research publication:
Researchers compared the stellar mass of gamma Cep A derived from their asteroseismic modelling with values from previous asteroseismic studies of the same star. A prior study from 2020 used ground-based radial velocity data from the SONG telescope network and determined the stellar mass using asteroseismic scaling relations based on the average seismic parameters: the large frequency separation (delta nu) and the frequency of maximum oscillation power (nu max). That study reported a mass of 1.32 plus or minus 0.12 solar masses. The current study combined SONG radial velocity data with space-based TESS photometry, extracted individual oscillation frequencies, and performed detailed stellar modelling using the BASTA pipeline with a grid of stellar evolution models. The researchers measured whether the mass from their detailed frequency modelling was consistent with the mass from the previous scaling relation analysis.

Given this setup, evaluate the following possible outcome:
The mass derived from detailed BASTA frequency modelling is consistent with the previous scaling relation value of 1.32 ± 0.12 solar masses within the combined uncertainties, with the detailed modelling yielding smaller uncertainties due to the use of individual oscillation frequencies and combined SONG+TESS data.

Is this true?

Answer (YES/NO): YES